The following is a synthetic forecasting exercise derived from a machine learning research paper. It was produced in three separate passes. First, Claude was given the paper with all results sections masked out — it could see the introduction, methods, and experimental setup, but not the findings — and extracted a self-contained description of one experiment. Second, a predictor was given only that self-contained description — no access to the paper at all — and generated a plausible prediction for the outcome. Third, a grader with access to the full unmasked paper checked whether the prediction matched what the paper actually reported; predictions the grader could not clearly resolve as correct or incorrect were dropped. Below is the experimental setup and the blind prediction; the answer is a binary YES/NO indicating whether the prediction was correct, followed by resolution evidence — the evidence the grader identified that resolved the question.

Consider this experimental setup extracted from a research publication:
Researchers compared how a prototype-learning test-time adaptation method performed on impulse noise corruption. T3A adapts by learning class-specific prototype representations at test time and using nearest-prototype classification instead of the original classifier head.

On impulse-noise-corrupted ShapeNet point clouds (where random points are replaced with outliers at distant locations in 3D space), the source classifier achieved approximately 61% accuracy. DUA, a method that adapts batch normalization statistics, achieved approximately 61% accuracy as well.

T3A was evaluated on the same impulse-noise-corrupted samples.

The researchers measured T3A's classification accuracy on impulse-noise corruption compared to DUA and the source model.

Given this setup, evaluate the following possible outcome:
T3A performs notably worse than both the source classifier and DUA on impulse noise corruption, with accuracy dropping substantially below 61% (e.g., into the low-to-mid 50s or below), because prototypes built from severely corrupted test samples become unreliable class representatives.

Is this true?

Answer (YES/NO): YES